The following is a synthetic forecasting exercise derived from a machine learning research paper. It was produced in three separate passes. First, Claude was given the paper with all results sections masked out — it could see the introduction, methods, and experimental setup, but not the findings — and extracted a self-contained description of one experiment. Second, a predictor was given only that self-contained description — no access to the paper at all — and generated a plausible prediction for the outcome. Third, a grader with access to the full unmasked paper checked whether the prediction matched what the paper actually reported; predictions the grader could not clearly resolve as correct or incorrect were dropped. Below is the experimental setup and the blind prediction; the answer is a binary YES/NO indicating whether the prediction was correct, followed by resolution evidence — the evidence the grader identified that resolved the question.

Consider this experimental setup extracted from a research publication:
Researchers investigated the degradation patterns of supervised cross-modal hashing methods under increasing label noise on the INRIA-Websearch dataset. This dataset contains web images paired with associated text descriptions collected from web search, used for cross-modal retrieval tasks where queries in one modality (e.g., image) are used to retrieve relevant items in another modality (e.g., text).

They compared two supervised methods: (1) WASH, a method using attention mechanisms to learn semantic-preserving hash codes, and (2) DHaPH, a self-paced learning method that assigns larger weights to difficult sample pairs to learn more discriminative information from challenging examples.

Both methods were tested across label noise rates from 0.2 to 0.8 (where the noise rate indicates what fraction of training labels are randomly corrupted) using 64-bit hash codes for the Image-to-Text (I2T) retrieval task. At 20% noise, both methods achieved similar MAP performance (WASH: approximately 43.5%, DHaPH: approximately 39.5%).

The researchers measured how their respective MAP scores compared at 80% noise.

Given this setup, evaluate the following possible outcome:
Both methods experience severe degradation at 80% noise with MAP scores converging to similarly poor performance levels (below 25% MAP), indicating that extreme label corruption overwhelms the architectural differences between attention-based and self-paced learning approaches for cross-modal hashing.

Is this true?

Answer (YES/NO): NO